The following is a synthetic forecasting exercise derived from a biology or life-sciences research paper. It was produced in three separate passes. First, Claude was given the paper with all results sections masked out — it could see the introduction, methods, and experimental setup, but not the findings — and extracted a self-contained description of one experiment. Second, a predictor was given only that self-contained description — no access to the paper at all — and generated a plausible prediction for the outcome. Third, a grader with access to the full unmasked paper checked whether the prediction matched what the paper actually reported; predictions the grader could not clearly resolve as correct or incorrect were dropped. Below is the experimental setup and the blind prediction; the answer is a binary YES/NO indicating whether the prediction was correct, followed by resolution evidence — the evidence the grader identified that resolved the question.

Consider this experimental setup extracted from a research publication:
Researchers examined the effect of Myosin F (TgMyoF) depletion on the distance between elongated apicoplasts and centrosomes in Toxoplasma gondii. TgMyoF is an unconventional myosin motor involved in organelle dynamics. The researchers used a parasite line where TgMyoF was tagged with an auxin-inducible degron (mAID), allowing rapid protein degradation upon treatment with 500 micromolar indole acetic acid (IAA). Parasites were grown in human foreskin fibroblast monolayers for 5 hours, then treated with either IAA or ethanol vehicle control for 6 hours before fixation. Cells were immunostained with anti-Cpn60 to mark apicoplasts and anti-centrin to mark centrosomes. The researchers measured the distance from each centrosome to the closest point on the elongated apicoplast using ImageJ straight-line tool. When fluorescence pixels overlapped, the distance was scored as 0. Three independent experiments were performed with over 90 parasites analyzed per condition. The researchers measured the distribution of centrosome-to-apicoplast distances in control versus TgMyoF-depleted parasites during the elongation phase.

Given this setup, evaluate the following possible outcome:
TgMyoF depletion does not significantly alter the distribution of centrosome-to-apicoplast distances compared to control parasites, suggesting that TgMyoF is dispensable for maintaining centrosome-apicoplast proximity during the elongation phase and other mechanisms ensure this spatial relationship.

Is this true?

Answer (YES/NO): NO